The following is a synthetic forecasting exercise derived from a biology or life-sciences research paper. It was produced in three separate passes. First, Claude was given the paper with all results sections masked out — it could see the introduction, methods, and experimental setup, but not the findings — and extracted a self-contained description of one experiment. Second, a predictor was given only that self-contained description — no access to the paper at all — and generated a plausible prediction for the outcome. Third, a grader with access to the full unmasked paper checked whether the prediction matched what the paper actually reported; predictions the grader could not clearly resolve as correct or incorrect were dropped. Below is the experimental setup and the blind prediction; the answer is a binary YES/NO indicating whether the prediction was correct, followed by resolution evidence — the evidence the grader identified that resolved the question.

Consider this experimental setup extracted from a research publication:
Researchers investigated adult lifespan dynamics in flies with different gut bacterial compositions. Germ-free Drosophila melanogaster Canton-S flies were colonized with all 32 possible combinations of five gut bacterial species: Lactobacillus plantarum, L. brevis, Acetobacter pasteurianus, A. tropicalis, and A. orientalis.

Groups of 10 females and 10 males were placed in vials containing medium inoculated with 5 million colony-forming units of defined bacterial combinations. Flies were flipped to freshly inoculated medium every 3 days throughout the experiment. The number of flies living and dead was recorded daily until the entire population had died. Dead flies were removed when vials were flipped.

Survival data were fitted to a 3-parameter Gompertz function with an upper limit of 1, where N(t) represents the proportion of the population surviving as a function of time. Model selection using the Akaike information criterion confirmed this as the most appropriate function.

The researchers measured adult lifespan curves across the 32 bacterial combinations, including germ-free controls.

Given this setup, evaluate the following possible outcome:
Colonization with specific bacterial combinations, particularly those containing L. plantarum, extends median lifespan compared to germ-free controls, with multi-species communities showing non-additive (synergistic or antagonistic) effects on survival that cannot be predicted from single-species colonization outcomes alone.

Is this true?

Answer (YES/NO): NO